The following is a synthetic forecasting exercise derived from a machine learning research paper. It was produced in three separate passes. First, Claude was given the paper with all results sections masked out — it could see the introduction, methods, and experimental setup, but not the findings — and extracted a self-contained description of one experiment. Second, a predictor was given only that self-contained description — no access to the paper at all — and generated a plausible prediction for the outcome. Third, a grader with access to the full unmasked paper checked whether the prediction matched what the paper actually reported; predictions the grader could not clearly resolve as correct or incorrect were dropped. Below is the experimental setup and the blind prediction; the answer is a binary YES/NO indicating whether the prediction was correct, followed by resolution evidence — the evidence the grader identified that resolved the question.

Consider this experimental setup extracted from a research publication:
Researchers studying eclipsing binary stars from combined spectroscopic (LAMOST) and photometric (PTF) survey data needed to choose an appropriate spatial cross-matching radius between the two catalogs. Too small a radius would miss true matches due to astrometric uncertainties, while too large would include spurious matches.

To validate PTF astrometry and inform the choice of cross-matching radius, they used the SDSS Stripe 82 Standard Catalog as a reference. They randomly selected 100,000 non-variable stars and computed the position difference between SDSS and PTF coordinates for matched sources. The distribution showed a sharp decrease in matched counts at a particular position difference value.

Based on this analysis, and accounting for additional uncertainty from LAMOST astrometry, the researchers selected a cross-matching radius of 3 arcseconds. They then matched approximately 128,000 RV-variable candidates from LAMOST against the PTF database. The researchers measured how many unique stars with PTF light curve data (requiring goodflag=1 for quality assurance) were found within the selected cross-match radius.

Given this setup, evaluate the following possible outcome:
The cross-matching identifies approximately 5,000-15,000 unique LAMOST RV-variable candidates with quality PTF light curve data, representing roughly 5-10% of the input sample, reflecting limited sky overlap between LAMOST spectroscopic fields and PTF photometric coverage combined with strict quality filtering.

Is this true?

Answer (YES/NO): NO